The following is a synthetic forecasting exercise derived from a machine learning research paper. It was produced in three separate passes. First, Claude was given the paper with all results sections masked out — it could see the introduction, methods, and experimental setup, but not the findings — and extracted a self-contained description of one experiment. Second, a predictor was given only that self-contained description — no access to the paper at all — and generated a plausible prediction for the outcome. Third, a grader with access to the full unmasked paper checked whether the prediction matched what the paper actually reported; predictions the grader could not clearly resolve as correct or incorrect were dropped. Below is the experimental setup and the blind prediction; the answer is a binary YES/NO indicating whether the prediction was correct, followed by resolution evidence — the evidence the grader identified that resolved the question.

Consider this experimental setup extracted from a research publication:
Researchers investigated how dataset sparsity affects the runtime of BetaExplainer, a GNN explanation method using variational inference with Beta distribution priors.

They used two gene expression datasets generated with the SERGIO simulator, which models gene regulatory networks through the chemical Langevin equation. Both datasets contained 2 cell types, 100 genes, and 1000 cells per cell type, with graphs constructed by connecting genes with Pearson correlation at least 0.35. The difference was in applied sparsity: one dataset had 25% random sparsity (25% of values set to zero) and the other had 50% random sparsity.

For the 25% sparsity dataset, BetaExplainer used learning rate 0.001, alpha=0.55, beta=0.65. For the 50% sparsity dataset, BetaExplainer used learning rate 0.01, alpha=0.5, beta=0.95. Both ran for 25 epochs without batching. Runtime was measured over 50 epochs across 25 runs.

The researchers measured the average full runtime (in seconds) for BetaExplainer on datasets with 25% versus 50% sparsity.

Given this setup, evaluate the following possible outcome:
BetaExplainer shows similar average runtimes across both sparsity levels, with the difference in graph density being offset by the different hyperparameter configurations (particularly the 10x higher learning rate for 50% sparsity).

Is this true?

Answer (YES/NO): NO